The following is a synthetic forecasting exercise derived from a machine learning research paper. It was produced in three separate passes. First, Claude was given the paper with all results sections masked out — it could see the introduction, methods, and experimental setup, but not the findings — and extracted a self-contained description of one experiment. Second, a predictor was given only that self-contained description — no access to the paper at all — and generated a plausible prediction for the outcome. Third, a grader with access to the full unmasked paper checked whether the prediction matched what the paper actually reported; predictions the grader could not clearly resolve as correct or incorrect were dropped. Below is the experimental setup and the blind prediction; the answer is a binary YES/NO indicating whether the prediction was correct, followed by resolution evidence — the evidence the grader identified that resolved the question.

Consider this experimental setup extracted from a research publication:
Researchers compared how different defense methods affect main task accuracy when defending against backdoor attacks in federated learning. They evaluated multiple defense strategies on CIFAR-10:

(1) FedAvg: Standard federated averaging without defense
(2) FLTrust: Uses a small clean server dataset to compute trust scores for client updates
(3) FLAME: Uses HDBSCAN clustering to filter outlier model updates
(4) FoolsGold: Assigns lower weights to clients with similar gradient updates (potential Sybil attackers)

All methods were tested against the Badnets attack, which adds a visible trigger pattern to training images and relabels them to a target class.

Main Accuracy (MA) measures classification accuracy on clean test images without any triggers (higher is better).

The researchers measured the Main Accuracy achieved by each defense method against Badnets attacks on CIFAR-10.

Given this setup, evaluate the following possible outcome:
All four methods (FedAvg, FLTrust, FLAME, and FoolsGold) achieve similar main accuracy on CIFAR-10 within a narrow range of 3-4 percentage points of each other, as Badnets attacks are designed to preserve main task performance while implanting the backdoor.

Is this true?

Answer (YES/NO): NO